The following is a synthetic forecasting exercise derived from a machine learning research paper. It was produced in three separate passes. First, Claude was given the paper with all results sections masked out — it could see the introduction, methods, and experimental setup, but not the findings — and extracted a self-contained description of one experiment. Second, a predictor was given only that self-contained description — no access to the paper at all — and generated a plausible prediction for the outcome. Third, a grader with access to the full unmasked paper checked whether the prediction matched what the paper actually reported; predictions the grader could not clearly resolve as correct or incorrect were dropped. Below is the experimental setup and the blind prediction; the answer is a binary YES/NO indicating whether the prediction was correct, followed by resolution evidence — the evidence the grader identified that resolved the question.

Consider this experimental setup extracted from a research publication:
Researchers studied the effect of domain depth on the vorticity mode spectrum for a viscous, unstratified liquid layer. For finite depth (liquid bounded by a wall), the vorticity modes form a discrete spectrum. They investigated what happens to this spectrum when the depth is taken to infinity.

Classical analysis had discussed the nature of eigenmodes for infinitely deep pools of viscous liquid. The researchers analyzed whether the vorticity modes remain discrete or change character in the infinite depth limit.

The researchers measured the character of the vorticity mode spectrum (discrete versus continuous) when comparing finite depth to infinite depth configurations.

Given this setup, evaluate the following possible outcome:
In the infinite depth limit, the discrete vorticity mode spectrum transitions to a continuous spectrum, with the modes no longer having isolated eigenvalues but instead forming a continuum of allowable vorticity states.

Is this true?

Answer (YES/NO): YES